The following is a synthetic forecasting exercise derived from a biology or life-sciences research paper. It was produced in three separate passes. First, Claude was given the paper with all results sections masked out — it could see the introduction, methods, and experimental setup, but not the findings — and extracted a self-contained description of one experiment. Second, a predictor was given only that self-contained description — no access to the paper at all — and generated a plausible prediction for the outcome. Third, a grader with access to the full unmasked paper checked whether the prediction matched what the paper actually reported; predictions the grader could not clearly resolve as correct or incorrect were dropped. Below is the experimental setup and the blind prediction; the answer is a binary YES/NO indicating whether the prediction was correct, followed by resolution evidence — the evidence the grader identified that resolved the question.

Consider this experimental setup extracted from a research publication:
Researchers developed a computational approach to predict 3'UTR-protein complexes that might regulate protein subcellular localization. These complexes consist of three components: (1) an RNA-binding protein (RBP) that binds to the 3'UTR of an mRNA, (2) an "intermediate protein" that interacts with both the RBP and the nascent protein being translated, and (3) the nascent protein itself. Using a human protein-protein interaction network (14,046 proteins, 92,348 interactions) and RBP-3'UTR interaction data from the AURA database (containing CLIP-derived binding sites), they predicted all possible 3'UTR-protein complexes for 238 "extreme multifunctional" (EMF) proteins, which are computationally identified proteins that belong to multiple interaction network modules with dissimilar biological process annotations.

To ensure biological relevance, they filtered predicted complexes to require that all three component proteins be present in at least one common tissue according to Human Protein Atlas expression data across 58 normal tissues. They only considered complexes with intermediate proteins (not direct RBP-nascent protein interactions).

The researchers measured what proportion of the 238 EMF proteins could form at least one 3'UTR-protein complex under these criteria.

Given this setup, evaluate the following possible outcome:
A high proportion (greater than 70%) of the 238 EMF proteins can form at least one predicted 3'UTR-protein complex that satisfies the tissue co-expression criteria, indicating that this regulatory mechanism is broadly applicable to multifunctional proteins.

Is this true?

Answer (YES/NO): NO